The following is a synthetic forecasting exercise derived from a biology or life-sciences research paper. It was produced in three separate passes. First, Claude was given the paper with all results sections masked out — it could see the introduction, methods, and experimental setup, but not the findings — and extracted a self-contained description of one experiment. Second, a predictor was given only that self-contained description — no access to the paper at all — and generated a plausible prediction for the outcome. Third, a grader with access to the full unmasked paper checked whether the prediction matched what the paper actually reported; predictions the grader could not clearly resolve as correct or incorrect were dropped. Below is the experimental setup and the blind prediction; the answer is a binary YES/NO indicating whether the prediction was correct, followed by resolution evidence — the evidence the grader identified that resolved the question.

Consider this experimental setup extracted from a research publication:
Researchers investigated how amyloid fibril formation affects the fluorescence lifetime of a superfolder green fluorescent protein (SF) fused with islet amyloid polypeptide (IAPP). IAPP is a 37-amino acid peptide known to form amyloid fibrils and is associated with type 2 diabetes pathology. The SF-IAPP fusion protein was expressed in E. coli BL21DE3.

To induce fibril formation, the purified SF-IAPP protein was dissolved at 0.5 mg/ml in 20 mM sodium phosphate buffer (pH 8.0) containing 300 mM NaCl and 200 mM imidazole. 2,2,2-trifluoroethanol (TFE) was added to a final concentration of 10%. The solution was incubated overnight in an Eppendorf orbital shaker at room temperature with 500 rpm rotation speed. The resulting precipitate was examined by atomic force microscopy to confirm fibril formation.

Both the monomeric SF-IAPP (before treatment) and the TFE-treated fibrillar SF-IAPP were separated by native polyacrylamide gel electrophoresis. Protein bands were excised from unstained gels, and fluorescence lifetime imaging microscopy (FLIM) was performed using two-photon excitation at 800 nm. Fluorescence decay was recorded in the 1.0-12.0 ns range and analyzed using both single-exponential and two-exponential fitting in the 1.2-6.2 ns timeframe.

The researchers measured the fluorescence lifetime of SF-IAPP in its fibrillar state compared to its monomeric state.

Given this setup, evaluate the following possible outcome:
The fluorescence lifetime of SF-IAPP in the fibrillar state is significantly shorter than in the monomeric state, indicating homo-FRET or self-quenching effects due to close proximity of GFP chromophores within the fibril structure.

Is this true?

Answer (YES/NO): NO